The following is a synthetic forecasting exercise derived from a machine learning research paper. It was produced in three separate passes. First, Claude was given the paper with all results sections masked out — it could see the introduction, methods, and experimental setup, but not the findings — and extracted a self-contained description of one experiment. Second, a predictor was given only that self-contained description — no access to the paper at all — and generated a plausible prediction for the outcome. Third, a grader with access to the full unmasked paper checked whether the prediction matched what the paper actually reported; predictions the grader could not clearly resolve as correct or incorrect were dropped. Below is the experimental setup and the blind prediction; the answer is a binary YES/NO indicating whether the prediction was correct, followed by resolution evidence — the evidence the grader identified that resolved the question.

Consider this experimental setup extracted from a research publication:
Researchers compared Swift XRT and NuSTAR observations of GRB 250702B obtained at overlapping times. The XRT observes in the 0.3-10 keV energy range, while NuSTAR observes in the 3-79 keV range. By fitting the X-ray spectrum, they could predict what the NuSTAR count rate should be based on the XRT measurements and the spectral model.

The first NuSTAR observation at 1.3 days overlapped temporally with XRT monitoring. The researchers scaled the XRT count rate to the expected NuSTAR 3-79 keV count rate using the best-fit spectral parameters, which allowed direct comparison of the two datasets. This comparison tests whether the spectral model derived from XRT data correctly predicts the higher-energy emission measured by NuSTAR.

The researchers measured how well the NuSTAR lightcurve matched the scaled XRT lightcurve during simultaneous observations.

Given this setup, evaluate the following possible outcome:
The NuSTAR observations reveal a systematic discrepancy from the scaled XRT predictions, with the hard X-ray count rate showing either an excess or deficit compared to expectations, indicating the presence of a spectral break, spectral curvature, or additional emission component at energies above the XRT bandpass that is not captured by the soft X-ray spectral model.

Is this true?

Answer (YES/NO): NO